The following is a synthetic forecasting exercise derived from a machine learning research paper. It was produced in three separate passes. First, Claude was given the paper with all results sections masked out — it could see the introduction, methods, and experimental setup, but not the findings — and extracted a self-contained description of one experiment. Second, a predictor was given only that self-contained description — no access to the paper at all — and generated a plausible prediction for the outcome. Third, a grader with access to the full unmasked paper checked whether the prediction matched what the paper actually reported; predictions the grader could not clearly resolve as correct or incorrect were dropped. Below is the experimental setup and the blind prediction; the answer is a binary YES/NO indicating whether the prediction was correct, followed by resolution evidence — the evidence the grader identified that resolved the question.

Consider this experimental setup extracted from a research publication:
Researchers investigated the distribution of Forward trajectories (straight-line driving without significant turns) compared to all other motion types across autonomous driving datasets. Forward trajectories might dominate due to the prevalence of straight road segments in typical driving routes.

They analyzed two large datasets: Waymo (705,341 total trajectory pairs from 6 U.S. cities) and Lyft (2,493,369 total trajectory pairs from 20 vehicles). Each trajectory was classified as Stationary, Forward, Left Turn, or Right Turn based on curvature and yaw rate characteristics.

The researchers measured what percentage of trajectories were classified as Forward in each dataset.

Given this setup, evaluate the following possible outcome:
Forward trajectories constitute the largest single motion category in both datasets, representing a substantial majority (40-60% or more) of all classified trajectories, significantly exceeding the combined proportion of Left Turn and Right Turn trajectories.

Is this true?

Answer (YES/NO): YES